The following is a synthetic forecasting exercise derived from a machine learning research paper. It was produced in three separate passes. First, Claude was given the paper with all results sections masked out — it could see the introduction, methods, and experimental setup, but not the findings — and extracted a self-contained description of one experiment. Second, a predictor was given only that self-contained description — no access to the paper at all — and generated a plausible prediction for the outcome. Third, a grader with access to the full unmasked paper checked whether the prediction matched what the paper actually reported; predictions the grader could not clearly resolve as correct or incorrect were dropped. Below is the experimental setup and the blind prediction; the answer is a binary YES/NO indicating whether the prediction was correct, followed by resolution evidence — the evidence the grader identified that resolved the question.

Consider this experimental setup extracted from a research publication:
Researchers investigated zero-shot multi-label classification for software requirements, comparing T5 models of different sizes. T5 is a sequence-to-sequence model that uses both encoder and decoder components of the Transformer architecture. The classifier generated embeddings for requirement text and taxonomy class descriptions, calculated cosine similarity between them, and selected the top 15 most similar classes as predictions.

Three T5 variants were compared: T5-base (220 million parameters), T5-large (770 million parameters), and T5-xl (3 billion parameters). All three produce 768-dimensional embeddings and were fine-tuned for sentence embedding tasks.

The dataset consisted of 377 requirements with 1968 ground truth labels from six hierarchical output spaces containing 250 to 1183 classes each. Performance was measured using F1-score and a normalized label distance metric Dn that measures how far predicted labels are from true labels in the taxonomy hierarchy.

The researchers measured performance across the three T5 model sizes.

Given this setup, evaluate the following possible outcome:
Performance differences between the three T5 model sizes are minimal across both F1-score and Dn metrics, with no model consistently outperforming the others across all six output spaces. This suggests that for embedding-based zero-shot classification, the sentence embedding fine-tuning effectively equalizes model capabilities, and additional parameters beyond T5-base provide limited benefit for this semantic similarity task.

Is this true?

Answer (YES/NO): NO